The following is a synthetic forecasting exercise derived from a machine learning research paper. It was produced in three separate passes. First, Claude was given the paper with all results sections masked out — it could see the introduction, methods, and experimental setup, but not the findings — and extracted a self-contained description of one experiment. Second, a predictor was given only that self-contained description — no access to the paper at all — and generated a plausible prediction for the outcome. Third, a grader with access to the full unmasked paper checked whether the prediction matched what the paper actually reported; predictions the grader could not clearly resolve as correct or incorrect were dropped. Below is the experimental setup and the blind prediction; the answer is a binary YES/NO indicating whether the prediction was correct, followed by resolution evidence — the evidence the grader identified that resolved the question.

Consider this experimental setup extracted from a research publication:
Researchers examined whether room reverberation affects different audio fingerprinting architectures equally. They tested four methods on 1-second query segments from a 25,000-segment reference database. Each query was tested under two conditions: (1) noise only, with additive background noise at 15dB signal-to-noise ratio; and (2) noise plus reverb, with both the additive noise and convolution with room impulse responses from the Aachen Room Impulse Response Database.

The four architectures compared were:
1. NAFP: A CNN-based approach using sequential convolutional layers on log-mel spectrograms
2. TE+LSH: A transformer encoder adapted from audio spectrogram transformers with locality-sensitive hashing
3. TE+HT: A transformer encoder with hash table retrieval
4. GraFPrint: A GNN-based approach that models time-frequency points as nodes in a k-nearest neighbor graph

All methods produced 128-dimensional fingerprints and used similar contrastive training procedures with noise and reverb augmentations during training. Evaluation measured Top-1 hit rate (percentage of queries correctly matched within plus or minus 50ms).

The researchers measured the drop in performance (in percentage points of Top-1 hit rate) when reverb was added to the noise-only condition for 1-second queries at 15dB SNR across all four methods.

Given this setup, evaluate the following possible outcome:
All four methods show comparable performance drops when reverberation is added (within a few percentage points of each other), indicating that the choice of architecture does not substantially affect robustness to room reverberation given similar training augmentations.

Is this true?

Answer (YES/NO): NO